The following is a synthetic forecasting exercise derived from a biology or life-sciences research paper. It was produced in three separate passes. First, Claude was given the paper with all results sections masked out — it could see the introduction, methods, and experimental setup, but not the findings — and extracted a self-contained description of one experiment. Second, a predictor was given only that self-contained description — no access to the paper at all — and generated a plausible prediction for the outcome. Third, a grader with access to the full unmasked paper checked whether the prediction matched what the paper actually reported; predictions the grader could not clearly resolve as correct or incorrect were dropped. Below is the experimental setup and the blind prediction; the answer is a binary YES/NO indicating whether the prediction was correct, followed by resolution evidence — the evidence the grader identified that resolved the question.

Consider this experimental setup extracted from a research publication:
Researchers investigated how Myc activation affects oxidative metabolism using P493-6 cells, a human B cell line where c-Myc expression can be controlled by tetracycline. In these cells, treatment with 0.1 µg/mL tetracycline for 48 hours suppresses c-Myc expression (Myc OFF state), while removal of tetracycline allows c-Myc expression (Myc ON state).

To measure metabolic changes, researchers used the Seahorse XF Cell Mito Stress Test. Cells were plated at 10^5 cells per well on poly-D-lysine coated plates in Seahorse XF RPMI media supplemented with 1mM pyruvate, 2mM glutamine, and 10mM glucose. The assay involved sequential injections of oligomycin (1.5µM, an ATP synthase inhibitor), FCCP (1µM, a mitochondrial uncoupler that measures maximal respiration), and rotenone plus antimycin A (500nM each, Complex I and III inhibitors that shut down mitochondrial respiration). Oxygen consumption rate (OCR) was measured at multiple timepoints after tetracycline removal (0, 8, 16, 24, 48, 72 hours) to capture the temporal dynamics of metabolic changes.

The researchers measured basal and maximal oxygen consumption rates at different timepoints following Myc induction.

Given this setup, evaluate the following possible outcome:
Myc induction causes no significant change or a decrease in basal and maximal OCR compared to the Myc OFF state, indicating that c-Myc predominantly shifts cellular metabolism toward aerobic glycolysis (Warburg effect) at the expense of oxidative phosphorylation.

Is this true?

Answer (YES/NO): NO